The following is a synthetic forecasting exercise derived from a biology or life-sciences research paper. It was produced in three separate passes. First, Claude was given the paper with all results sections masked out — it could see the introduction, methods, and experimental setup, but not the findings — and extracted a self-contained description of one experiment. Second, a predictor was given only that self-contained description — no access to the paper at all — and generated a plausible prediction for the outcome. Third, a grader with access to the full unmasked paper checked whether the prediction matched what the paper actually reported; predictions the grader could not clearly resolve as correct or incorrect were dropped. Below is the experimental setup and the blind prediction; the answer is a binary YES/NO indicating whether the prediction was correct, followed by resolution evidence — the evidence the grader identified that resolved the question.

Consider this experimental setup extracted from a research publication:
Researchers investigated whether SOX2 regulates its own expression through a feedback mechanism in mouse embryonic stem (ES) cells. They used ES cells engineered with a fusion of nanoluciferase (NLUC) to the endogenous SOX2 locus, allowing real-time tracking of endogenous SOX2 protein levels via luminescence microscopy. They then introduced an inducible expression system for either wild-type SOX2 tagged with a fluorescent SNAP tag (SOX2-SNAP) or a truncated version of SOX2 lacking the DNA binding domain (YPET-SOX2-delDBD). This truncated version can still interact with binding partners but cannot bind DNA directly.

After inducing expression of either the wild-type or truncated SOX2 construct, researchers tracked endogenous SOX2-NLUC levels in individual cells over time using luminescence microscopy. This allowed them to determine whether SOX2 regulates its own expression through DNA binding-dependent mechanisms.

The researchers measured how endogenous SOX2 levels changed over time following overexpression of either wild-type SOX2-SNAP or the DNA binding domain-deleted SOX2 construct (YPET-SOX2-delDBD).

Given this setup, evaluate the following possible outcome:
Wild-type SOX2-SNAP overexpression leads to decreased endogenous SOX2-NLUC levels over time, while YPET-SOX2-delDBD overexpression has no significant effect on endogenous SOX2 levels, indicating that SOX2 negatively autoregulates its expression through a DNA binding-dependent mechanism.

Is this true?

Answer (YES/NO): YES